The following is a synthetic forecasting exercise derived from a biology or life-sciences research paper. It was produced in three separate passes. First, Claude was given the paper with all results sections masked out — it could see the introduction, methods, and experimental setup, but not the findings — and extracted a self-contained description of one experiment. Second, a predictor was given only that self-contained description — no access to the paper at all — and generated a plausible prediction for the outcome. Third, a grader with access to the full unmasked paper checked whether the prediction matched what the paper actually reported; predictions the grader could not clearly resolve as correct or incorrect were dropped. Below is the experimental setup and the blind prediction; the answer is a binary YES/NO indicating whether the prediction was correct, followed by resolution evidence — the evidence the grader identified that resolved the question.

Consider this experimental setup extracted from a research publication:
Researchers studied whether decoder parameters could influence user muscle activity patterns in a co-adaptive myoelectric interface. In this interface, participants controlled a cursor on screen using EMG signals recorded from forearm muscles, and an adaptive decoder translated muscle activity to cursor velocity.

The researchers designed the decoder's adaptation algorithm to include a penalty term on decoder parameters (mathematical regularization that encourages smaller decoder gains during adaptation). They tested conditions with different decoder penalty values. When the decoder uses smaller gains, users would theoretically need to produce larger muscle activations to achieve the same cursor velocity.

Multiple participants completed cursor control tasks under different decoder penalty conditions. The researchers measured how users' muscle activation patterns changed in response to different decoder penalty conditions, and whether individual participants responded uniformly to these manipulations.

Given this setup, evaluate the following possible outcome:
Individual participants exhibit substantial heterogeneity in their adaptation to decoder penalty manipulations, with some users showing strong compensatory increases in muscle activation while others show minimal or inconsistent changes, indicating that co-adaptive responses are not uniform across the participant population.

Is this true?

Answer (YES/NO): YES